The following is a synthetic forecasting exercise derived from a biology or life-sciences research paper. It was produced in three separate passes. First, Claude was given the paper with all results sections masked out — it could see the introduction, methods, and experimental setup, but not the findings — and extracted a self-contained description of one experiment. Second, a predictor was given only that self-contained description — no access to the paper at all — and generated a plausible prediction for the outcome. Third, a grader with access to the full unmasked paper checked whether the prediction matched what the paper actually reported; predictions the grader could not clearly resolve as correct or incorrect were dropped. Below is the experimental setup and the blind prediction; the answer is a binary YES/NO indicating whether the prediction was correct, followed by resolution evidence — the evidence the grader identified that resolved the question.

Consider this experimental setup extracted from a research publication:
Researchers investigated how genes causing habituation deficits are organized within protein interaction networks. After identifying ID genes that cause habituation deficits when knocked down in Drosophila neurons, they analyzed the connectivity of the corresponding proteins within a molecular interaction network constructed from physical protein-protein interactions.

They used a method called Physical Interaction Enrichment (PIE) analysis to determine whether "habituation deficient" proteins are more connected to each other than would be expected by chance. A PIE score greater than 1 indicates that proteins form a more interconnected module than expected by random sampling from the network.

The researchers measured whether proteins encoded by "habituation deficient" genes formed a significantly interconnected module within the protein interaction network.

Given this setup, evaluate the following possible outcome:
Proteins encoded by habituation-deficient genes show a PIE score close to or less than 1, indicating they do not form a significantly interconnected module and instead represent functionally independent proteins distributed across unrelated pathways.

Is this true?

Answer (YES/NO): NO